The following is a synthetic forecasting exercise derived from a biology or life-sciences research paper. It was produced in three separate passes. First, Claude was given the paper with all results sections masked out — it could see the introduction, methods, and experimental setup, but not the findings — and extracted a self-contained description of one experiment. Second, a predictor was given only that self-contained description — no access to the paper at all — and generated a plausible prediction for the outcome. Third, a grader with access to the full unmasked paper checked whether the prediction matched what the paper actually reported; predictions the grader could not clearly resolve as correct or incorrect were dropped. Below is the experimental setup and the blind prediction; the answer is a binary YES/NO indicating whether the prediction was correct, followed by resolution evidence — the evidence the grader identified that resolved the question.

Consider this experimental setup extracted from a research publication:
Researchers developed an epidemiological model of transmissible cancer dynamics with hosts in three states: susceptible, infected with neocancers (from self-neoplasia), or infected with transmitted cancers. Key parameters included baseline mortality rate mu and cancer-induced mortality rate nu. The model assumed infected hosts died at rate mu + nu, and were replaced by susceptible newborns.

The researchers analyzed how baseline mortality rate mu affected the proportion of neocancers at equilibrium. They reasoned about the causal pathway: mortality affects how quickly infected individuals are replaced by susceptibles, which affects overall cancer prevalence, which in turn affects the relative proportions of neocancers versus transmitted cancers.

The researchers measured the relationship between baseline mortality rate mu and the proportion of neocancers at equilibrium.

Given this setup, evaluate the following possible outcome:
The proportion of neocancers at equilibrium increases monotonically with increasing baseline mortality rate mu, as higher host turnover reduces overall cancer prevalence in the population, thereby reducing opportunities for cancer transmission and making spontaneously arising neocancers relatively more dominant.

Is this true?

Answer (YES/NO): YES